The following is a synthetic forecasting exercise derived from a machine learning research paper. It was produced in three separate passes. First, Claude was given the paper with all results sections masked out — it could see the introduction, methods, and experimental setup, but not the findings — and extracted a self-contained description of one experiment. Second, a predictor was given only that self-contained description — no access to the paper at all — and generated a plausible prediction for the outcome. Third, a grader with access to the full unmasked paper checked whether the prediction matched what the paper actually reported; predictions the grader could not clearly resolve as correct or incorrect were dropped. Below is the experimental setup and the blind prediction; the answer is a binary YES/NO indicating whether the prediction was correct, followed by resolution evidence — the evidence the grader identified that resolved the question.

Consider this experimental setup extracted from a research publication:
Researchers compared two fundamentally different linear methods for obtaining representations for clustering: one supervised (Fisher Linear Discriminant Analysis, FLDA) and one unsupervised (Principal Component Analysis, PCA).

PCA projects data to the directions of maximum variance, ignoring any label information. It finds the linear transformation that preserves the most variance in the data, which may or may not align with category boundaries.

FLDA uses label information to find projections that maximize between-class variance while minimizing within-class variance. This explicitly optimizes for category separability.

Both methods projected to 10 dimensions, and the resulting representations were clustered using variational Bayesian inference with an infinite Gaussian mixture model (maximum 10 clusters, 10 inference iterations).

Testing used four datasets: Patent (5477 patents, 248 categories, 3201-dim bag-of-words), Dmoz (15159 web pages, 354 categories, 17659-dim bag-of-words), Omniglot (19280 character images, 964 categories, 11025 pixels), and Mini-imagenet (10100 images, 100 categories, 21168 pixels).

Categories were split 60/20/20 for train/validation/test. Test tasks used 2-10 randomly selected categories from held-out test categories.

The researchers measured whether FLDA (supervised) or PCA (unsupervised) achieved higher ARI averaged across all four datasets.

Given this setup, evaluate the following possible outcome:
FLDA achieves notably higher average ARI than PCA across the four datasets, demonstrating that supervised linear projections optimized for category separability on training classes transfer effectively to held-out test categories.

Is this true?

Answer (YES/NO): NO